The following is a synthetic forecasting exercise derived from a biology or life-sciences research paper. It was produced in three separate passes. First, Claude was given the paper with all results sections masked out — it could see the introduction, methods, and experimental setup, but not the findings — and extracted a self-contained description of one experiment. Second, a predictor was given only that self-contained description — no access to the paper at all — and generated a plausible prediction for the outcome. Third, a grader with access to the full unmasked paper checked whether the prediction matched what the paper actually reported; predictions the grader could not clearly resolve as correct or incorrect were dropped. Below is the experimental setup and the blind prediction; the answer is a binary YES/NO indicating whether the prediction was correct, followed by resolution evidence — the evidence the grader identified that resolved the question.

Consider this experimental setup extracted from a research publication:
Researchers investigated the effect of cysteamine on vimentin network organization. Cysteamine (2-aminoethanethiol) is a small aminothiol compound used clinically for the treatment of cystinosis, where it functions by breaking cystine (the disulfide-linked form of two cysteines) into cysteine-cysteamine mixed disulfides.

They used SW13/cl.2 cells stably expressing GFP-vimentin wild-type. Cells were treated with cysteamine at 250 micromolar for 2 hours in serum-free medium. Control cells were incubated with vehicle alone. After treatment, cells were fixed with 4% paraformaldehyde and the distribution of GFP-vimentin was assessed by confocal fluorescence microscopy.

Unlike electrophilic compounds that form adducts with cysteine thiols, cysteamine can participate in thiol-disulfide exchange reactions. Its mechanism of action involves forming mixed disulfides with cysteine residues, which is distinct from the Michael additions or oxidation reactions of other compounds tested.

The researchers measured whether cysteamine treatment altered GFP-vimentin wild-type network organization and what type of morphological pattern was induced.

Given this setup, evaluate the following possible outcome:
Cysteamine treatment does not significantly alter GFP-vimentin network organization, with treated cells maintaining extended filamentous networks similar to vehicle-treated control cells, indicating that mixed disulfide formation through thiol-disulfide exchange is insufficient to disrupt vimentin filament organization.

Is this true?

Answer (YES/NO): YES